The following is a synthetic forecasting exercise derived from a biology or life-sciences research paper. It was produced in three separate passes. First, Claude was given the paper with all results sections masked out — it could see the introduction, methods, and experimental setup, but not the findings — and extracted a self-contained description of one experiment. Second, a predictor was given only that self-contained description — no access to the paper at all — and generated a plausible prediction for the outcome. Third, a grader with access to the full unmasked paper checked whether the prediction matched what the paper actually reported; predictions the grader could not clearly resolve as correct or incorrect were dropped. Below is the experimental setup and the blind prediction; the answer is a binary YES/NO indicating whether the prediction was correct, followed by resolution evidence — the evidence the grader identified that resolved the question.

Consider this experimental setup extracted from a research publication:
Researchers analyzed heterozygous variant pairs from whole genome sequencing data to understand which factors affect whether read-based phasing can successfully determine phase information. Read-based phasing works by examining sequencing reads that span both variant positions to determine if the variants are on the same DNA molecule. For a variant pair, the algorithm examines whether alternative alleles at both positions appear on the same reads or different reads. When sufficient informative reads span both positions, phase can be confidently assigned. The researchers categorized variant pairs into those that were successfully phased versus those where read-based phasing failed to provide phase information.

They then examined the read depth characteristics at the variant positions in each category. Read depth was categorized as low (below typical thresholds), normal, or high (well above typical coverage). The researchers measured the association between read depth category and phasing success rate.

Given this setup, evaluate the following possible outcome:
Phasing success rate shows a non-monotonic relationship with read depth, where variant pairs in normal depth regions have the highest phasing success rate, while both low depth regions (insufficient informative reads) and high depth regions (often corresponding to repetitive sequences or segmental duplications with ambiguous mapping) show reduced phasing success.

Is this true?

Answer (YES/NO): YES